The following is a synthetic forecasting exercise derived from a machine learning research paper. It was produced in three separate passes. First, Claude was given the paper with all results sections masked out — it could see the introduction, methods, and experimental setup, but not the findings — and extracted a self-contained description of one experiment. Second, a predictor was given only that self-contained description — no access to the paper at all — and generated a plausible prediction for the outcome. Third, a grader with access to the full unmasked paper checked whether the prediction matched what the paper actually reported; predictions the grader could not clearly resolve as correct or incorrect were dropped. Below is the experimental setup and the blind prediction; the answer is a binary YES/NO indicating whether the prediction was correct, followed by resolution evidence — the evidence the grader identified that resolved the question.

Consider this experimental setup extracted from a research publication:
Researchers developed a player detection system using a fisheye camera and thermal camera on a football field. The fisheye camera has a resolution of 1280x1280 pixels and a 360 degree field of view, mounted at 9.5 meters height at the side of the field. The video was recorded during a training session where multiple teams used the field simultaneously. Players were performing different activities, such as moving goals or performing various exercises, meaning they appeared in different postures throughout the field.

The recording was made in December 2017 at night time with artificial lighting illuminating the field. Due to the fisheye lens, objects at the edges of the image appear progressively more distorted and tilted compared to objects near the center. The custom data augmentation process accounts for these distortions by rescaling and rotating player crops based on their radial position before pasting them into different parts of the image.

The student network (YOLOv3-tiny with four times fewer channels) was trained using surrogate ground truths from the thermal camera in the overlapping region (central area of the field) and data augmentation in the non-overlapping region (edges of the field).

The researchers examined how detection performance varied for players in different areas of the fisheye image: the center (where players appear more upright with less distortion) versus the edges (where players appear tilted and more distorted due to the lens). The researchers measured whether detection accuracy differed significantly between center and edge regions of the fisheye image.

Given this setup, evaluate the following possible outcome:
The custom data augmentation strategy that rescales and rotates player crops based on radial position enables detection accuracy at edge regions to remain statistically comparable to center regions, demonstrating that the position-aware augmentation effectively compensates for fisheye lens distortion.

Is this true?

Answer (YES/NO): NO